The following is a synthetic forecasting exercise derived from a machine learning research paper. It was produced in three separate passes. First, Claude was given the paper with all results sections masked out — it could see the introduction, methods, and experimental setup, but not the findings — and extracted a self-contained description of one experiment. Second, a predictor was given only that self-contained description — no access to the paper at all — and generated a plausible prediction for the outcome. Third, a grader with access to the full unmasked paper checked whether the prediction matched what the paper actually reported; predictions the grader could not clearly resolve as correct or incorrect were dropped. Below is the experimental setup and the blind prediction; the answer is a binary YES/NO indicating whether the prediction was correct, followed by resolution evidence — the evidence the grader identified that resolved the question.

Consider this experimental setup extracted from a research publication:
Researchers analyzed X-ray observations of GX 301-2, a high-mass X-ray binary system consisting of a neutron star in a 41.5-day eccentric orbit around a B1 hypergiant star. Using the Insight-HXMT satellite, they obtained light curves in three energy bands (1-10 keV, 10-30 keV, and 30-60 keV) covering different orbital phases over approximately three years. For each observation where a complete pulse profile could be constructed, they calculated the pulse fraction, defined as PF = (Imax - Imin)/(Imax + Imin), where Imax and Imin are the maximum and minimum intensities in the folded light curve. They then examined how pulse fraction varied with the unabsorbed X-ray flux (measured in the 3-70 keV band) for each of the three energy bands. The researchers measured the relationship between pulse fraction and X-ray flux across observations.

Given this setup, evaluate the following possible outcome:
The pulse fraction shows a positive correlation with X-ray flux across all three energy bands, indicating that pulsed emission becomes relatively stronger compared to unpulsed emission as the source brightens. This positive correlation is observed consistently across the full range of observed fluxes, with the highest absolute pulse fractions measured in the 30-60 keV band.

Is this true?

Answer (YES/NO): NO